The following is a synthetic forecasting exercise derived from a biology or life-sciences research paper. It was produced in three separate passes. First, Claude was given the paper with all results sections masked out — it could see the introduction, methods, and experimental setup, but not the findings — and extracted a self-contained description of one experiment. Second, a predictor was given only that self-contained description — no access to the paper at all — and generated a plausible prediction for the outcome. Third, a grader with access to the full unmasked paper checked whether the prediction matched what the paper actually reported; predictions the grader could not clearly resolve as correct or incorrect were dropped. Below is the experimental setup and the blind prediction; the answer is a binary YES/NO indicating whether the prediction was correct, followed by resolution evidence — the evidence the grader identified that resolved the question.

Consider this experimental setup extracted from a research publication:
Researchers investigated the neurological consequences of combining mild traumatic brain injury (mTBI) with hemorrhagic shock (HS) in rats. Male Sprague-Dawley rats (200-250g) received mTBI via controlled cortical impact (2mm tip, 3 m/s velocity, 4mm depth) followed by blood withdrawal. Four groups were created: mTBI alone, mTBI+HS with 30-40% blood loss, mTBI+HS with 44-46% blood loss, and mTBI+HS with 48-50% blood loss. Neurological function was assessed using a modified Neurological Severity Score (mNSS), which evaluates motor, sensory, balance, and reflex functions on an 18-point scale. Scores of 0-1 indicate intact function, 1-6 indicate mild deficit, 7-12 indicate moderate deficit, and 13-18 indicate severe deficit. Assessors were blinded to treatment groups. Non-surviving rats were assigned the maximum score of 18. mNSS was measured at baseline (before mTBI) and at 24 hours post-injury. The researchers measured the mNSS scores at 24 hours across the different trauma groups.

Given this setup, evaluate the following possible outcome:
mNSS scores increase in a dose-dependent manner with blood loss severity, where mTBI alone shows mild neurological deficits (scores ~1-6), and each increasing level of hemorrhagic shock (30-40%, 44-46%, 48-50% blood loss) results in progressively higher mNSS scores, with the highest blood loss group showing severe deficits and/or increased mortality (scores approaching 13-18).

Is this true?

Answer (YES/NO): YES